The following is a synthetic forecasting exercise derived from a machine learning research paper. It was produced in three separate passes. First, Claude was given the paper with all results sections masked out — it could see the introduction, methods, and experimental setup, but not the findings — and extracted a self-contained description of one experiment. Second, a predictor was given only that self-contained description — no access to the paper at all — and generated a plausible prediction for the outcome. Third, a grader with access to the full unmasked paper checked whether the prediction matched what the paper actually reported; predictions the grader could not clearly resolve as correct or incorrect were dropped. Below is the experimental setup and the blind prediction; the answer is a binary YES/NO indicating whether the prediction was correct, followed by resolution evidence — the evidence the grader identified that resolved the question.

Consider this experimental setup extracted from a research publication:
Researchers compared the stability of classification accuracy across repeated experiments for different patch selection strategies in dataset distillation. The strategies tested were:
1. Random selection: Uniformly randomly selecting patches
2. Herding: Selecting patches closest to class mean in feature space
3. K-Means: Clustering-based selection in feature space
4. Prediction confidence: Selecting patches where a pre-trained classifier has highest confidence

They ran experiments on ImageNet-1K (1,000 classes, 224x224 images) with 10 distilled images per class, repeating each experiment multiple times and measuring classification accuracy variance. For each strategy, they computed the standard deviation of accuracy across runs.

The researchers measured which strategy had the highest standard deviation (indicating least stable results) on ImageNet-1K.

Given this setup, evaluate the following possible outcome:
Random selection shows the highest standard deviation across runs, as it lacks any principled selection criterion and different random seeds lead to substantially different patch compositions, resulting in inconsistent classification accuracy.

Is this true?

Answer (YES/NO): YES